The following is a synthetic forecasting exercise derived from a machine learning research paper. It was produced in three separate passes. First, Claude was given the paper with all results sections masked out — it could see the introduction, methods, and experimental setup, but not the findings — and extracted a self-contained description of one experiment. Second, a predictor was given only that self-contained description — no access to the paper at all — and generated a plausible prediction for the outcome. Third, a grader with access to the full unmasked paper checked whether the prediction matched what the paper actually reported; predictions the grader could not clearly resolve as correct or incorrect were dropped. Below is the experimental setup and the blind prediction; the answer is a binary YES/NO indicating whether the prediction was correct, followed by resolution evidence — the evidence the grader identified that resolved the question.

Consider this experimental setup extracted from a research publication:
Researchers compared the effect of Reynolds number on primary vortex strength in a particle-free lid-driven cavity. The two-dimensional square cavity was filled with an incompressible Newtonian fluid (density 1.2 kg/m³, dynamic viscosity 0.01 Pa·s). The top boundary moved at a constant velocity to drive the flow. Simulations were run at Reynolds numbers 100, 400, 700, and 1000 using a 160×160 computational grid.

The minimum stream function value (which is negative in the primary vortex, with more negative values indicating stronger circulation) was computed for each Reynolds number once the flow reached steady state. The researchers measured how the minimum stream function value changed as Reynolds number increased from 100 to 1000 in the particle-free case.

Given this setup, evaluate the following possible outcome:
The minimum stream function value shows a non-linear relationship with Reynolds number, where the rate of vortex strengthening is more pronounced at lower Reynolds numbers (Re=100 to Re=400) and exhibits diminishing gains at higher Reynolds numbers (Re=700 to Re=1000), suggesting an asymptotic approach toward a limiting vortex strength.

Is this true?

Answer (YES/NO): YES